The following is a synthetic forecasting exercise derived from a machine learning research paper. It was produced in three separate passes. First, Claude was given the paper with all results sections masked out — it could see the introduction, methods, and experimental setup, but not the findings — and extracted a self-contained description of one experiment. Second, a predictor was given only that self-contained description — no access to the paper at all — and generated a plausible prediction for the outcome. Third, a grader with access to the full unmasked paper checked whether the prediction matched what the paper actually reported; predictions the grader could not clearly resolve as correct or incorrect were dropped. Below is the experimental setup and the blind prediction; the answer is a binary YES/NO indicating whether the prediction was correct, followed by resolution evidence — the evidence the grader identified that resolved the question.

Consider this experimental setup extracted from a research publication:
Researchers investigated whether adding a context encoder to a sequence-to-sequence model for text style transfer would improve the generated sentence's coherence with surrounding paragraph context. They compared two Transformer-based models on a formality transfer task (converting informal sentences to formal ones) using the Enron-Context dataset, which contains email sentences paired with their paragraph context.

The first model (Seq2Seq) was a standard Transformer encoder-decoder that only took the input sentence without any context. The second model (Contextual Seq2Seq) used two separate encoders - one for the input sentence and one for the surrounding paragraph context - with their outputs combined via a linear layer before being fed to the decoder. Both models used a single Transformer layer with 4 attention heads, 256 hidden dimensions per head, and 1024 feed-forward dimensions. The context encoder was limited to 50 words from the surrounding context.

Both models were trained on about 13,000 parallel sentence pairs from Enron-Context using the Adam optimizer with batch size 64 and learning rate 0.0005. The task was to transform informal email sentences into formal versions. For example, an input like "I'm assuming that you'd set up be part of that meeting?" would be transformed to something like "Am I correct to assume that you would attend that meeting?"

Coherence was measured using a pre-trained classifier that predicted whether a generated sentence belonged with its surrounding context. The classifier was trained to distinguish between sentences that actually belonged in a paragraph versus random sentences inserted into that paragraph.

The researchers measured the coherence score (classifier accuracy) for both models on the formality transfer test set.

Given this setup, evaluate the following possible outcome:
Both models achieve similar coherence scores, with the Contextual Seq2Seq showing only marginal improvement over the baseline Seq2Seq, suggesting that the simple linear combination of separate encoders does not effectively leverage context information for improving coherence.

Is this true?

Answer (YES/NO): NO